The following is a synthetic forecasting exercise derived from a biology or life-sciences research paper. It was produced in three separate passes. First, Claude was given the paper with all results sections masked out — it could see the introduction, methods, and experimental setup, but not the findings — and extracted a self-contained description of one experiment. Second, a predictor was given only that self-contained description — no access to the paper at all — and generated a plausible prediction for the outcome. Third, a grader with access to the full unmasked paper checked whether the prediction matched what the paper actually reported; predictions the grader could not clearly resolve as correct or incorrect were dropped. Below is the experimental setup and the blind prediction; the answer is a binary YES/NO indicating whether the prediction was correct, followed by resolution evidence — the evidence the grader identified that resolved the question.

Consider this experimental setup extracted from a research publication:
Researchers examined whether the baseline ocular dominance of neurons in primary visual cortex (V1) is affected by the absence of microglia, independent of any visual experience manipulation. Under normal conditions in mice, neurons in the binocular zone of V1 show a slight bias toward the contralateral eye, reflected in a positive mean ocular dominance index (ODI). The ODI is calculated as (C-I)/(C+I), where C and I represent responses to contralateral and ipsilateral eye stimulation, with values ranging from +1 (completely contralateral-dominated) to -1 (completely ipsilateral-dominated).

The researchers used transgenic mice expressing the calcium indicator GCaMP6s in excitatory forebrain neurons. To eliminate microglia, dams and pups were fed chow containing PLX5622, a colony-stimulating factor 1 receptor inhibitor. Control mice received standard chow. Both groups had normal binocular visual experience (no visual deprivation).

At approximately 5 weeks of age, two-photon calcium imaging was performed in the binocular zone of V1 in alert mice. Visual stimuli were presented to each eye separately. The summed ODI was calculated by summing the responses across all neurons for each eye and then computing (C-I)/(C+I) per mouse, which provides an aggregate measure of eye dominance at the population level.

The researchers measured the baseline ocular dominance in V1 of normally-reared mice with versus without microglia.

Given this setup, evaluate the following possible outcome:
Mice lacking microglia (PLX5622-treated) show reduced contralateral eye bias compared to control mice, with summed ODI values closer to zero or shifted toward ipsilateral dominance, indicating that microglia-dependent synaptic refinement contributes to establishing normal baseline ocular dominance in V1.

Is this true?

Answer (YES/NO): NO